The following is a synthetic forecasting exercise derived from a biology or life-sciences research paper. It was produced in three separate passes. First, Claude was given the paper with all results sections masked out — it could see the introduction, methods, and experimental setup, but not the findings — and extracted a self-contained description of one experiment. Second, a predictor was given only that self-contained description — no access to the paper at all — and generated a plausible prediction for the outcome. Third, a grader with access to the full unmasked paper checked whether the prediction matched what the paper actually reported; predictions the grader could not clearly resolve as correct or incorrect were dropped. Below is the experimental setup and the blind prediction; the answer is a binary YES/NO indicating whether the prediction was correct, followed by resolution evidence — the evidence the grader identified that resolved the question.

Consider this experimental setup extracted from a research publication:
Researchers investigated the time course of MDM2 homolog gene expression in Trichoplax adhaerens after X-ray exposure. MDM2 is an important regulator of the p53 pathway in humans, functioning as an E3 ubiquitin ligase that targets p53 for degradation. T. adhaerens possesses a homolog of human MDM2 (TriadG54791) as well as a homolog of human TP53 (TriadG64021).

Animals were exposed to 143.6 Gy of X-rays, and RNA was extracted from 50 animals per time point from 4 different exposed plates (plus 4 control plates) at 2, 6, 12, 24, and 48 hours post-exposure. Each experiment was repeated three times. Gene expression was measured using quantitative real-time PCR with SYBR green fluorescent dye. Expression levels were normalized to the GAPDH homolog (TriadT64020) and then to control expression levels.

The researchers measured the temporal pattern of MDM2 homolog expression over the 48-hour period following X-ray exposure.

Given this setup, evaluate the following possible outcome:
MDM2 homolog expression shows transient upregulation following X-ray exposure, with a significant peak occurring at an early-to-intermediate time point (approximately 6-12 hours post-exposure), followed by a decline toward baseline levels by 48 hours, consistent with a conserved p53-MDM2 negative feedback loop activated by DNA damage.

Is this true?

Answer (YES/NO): NO